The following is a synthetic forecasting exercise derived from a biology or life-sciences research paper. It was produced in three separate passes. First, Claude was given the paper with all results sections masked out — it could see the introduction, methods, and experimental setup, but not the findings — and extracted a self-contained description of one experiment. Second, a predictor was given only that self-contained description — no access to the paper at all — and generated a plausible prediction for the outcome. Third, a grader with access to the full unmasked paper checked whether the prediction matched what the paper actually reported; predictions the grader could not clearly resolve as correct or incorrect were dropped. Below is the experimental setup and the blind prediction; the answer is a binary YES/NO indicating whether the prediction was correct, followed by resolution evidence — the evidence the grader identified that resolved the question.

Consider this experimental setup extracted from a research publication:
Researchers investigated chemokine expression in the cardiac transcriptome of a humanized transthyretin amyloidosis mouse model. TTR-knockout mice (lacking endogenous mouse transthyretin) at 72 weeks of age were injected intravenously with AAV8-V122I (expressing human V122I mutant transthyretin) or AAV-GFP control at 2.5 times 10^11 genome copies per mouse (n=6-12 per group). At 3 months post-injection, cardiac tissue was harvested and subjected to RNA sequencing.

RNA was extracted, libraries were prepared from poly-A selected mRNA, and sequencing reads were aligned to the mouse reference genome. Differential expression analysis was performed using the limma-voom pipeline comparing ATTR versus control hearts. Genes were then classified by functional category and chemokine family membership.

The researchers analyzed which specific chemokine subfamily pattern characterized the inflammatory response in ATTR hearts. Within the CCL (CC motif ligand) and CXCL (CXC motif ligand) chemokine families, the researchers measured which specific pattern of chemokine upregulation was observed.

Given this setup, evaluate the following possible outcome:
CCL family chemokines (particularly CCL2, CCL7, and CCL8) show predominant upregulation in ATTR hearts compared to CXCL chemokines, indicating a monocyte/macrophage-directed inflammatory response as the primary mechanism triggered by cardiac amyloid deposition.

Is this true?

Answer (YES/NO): NO